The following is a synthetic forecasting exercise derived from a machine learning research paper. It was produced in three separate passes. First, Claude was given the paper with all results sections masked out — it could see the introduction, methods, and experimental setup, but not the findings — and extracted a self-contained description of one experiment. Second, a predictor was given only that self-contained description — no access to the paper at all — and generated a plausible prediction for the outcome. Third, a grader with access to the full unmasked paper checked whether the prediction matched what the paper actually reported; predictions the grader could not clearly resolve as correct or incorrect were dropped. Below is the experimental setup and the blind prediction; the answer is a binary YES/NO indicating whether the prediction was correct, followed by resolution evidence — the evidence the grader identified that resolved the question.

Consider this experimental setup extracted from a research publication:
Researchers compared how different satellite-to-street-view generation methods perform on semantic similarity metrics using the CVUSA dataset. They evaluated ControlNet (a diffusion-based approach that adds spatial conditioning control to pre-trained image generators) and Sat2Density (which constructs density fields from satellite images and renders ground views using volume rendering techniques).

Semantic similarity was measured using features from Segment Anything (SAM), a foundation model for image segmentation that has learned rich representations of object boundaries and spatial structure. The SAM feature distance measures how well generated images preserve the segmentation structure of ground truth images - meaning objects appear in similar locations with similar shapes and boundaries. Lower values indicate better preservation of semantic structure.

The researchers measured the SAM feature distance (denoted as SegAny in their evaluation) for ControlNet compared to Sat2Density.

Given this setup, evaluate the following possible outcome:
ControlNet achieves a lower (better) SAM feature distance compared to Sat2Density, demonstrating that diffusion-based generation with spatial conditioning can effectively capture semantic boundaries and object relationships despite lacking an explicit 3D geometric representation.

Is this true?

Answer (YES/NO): NO